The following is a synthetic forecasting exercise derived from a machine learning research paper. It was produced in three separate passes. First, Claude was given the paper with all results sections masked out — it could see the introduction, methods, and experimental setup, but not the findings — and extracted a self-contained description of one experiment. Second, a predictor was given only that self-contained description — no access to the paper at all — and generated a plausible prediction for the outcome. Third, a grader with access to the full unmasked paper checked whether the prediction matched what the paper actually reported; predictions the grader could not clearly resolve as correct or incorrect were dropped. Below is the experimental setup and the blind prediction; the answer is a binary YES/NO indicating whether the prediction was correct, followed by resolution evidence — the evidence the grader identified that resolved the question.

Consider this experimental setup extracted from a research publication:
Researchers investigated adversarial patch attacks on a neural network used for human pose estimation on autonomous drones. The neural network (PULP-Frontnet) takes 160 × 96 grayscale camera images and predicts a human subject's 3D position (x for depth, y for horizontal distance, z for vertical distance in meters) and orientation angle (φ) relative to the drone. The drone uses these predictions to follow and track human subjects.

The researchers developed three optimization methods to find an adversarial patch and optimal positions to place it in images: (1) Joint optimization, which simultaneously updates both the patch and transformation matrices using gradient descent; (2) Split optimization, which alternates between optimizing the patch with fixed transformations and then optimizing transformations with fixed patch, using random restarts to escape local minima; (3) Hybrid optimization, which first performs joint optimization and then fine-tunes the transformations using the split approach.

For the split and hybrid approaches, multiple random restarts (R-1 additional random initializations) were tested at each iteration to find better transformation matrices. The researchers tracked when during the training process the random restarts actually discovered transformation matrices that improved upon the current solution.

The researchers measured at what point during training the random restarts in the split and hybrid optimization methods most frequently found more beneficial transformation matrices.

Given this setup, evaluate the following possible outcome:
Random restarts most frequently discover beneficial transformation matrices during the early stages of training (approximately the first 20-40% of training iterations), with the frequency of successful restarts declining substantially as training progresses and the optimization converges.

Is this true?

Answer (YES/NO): YES